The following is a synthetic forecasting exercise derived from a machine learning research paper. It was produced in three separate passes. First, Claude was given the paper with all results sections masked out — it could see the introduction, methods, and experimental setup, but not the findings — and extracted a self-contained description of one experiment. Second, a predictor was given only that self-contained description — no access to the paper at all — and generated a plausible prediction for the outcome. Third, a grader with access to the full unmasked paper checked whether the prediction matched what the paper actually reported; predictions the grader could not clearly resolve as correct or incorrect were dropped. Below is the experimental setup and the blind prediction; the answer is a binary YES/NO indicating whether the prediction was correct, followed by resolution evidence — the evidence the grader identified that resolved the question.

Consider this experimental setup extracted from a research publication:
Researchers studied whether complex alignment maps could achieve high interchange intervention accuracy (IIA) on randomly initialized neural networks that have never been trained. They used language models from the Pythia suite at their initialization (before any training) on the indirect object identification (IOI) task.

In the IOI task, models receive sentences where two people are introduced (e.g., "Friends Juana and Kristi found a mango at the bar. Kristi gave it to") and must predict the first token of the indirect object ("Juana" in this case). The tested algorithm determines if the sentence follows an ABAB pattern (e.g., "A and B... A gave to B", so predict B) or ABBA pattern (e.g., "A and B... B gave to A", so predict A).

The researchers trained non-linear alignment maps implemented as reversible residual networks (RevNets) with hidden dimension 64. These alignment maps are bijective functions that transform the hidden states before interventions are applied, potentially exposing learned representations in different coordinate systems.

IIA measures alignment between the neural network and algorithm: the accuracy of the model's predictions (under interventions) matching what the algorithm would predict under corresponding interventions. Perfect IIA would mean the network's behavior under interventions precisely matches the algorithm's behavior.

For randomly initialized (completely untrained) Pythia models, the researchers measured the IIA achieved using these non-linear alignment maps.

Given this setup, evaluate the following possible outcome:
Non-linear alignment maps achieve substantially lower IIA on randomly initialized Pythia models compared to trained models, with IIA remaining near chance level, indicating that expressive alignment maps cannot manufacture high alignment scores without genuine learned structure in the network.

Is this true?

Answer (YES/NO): NO